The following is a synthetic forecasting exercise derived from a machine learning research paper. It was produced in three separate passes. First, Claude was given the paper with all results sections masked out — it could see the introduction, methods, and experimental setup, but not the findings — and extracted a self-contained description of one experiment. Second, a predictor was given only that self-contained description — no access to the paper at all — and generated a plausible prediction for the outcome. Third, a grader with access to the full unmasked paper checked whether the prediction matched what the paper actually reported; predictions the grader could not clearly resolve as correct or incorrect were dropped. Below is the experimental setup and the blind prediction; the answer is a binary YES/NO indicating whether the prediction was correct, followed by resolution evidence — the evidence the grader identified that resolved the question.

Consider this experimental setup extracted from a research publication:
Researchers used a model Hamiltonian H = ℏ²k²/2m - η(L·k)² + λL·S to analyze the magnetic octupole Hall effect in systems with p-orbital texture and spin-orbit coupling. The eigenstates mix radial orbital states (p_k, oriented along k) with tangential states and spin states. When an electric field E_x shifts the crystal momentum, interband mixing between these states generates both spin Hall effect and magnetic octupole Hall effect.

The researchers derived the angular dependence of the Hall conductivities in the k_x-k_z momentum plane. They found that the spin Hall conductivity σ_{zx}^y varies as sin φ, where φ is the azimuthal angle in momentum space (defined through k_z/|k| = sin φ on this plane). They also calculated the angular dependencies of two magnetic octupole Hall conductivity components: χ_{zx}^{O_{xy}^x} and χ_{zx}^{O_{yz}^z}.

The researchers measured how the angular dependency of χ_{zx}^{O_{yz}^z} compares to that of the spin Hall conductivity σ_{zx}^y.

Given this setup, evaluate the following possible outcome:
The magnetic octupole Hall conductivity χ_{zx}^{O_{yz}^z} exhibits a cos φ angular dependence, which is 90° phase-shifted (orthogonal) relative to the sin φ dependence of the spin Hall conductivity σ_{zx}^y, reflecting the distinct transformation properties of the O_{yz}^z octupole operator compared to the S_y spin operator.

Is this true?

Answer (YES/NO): NO